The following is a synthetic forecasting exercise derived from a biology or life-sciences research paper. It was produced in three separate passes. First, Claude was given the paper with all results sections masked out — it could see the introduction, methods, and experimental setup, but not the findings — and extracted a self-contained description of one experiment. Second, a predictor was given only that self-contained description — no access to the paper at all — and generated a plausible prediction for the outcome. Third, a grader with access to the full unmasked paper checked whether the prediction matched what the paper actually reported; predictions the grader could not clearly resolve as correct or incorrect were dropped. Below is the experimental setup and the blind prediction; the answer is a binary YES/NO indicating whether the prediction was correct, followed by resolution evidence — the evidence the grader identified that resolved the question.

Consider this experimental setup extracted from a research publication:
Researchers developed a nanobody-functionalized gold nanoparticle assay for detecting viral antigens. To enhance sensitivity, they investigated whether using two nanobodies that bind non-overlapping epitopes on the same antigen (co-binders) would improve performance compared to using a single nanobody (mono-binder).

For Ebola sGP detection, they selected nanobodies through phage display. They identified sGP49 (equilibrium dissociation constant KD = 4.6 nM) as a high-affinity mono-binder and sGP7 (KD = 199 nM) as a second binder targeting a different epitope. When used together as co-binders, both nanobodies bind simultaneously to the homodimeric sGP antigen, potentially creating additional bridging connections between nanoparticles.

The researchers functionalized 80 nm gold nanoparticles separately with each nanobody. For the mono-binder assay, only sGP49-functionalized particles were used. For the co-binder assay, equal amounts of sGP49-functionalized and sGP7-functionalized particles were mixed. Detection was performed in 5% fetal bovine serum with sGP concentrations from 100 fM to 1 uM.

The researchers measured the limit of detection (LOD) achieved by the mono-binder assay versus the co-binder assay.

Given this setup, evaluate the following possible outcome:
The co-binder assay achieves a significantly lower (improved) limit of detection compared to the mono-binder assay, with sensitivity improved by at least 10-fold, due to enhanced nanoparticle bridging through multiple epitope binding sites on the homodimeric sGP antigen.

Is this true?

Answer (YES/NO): YES